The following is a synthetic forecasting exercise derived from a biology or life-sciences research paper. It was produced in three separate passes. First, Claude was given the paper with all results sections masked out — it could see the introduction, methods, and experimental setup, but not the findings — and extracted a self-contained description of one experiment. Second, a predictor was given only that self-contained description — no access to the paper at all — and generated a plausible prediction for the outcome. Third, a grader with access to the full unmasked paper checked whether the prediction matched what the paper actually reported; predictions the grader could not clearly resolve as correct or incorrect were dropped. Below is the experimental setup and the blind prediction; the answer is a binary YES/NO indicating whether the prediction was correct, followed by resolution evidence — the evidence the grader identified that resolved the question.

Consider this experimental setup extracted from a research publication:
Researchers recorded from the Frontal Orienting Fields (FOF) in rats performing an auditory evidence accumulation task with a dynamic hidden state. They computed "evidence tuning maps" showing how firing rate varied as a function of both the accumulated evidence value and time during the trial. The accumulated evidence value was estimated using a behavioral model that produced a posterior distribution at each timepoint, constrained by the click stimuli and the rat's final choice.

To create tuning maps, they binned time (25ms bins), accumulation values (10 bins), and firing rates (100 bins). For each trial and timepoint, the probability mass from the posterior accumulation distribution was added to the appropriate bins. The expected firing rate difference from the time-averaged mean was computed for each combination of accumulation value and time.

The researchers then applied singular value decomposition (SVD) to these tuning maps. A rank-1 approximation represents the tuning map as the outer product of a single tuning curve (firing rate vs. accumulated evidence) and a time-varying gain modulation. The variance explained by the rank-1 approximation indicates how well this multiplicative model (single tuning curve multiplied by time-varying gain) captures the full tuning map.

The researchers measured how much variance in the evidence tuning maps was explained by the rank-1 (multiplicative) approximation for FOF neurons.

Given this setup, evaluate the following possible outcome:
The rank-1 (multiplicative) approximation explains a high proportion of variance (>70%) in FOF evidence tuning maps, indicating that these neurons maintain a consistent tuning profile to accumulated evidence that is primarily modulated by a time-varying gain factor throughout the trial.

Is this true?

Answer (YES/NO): YES